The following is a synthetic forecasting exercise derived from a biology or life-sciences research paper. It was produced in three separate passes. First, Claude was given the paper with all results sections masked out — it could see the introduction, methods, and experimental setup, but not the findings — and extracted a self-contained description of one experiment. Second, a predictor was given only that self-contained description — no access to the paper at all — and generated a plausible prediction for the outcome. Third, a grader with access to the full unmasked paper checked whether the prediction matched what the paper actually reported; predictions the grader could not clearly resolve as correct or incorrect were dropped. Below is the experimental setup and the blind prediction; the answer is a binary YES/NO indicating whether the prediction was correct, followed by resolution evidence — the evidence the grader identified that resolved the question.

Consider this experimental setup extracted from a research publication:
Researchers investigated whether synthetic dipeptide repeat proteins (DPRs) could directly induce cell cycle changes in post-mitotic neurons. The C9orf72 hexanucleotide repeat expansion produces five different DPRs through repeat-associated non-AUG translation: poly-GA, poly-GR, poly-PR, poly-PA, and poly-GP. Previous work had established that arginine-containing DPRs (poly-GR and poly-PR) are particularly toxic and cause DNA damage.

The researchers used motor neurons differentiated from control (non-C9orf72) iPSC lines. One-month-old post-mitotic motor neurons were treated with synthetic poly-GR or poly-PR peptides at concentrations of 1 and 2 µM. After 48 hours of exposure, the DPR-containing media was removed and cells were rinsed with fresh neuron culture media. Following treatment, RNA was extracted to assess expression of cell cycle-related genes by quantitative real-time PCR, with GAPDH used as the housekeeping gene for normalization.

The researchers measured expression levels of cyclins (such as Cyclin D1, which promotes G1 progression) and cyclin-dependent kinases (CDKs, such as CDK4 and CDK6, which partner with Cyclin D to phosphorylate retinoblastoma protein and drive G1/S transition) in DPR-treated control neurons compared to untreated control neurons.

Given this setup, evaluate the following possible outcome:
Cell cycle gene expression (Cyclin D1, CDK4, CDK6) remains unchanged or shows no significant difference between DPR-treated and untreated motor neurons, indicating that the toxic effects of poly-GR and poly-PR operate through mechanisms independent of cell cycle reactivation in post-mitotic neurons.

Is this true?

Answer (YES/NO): NO